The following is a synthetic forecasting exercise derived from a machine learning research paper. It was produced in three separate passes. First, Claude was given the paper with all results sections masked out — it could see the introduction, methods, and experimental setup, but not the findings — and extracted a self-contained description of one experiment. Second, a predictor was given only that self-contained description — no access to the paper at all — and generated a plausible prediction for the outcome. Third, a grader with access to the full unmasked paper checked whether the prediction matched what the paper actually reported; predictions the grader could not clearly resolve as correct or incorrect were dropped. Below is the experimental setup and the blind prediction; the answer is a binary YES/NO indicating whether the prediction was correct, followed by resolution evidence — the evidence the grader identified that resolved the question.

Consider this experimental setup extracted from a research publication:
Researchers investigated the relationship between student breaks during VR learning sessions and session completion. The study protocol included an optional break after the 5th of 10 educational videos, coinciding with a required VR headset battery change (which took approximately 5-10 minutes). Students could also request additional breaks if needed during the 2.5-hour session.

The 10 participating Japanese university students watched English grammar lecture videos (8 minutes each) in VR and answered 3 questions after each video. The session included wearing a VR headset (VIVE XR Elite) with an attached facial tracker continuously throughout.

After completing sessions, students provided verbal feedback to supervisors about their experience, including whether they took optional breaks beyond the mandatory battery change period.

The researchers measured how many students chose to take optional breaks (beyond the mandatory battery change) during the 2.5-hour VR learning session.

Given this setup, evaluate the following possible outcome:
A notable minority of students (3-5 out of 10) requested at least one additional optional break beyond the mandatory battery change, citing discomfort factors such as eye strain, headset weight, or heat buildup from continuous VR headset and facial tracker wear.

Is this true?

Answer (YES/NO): NO